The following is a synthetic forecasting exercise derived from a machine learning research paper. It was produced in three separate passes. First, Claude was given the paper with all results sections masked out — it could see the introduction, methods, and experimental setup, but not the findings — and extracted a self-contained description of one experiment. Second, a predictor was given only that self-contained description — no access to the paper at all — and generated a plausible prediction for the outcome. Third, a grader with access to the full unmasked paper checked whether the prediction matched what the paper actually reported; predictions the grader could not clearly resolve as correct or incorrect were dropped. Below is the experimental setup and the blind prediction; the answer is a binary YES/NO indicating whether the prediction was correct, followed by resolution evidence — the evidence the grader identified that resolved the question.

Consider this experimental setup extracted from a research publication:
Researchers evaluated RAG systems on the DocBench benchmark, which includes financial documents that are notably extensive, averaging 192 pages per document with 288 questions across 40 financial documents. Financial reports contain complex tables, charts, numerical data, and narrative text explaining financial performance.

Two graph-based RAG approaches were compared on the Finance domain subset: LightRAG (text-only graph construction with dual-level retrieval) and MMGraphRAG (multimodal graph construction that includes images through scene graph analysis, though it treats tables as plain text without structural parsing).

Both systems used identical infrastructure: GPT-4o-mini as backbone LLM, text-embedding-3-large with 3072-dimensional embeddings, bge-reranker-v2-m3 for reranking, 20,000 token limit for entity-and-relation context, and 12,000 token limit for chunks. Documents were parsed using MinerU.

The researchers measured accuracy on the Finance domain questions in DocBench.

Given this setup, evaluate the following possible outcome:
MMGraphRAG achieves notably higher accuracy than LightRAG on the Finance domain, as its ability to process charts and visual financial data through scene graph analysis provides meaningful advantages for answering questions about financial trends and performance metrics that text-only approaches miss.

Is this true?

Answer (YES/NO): NO